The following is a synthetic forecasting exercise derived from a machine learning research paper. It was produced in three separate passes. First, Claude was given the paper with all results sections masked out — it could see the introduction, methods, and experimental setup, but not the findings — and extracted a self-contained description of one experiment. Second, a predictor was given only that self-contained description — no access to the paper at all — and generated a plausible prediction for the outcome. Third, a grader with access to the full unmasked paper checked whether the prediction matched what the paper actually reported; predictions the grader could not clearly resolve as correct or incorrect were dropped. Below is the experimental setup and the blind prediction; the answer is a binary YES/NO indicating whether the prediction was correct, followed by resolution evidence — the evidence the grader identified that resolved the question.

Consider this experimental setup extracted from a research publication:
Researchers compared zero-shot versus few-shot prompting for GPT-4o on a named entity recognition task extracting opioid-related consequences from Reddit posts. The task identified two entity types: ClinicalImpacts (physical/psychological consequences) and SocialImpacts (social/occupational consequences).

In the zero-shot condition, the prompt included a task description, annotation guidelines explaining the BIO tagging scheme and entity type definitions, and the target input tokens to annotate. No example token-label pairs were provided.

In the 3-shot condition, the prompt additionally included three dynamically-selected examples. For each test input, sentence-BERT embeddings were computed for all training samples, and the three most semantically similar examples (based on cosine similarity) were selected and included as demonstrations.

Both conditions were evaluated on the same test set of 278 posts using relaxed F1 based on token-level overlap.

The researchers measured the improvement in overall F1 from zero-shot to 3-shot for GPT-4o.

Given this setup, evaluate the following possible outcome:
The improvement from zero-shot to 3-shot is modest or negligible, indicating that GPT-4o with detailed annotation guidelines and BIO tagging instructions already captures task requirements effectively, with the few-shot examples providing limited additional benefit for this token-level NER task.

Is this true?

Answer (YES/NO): YES